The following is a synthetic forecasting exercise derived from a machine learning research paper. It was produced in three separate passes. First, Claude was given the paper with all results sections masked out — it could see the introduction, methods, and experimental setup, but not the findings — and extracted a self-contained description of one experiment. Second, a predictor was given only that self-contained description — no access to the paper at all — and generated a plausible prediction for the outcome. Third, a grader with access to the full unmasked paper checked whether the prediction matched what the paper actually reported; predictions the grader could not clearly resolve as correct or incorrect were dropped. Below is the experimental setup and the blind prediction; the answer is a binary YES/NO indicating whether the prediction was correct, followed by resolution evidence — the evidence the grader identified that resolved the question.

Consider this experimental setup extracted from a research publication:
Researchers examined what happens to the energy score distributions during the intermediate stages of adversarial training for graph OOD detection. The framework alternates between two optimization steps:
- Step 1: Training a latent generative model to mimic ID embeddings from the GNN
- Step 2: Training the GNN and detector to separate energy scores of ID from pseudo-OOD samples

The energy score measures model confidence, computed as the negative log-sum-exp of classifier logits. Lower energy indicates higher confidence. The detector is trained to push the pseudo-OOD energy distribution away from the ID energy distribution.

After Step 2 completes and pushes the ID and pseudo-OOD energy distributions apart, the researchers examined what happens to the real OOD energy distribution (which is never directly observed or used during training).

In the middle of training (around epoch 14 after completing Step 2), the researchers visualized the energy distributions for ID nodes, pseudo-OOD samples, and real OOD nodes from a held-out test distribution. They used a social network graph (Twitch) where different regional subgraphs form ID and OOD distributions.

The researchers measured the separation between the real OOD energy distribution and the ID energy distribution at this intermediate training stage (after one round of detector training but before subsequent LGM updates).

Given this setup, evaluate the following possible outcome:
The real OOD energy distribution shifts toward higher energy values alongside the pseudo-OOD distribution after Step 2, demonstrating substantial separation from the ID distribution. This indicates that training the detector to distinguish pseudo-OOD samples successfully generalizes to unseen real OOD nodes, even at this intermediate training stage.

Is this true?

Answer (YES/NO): NO